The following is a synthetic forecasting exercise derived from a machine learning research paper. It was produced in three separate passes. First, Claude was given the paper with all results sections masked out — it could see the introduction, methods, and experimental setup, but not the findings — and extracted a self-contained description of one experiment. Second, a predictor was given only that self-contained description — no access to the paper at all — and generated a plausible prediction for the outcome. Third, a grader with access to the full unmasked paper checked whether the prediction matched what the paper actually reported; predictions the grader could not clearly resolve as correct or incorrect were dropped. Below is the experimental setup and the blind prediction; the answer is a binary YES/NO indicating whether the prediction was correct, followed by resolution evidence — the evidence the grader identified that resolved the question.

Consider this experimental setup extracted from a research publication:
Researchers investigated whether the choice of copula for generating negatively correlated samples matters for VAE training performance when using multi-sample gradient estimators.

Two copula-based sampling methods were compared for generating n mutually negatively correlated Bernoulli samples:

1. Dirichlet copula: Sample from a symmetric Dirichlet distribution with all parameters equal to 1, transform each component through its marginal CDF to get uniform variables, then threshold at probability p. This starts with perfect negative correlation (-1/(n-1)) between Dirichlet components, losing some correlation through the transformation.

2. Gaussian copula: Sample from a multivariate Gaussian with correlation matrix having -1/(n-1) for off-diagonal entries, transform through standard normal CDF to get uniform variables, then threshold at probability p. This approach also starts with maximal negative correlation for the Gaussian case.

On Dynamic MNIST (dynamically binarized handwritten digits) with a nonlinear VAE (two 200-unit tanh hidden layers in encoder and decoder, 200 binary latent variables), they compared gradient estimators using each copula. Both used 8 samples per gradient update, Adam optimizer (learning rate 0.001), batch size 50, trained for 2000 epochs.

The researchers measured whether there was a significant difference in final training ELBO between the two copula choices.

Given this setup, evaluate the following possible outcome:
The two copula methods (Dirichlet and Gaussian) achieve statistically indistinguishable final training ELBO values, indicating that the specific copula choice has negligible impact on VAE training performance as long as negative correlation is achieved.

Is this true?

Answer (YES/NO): YES